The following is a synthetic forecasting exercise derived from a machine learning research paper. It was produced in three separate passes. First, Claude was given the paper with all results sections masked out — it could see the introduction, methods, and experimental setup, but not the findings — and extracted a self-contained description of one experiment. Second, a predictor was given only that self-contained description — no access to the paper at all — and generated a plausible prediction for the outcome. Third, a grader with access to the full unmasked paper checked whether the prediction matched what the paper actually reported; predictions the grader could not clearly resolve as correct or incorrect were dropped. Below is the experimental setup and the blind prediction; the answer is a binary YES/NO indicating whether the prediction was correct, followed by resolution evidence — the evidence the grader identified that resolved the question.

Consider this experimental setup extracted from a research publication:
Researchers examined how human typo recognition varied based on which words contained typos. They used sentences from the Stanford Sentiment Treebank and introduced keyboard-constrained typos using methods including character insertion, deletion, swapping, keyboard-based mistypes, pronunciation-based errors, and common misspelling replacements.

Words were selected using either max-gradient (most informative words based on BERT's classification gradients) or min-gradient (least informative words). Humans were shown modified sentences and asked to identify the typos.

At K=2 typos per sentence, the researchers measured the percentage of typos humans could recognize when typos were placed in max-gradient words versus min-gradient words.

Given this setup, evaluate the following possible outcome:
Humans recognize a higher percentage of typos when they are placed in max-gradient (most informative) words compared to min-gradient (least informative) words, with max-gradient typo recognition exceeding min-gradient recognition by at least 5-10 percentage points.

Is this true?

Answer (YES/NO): NO